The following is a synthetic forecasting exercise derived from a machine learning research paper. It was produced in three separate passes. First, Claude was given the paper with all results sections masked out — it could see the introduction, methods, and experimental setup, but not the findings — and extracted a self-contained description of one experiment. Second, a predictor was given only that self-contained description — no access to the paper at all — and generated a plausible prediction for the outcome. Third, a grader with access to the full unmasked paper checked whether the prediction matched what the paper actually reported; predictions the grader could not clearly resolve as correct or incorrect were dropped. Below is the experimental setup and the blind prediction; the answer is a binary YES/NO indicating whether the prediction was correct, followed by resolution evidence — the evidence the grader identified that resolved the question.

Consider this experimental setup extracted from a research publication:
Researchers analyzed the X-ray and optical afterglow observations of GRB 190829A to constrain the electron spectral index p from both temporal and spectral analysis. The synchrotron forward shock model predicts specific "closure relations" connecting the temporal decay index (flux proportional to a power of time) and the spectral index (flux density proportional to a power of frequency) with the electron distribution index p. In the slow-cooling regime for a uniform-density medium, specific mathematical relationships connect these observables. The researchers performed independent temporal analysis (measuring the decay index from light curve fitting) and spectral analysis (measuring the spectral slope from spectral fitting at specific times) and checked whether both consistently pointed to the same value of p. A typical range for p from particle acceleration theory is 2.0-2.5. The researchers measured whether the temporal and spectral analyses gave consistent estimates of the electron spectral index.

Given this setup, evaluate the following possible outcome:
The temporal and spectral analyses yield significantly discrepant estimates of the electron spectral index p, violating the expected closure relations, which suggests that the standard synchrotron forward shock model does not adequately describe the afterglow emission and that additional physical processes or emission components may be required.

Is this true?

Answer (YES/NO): NO